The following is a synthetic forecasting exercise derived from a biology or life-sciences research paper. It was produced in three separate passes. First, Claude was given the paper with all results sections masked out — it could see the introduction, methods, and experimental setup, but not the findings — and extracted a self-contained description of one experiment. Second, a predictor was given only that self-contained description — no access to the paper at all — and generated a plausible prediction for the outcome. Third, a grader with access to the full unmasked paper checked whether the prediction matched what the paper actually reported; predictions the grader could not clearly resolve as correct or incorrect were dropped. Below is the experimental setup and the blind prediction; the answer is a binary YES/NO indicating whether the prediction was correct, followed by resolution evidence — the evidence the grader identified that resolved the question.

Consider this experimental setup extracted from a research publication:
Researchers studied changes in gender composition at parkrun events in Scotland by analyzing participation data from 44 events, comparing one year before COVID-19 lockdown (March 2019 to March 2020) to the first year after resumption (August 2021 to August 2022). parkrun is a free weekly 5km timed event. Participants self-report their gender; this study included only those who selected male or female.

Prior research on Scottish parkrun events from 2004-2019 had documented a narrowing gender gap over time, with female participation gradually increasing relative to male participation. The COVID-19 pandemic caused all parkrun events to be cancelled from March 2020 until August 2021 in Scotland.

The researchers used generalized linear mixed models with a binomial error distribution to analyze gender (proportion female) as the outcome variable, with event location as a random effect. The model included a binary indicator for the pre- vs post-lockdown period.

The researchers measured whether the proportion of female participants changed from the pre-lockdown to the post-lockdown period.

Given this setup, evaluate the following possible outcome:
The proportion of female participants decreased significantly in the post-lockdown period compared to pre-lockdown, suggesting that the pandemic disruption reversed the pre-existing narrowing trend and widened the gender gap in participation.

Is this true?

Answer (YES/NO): YES